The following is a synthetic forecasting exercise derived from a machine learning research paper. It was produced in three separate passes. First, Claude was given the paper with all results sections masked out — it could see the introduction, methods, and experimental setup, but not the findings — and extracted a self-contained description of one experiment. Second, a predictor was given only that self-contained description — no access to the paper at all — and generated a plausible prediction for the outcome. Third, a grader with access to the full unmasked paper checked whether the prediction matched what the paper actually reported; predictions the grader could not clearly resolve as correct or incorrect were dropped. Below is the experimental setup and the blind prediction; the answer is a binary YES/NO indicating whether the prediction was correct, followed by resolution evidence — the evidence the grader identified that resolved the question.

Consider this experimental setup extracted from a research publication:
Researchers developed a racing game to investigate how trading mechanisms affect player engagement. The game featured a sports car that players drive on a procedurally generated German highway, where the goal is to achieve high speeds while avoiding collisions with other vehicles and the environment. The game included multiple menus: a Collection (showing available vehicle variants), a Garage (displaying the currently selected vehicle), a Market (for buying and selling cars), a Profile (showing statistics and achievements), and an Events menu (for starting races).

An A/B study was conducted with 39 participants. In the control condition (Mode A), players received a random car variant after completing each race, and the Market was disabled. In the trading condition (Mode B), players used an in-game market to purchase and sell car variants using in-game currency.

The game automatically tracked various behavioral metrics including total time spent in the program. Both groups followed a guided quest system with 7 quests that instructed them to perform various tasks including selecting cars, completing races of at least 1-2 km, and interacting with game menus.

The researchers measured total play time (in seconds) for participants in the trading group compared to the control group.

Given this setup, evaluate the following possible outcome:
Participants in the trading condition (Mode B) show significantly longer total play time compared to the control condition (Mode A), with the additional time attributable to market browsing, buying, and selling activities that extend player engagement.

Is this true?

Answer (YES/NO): NO